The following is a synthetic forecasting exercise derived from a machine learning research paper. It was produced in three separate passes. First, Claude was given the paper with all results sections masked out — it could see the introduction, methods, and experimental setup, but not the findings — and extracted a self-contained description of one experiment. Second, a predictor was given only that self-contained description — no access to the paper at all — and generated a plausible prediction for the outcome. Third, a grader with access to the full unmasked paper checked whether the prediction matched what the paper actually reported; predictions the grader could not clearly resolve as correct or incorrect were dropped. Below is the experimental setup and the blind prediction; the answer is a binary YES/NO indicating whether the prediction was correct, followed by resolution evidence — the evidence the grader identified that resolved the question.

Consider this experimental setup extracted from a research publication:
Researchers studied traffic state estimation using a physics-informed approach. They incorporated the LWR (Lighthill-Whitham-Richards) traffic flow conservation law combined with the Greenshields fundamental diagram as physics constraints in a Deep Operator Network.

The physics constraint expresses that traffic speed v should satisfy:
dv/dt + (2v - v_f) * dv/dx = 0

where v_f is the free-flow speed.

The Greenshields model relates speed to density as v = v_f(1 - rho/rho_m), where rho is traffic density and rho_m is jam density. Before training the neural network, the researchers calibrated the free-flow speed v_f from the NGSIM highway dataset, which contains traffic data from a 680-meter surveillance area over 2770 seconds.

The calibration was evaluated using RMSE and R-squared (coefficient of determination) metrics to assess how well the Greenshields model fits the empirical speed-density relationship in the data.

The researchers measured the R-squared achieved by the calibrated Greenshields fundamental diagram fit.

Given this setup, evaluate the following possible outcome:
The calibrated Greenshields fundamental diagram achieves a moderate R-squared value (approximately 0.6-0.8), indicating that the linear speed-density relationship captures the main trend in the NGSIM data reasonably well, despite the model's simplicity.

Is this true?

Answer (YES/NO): YES